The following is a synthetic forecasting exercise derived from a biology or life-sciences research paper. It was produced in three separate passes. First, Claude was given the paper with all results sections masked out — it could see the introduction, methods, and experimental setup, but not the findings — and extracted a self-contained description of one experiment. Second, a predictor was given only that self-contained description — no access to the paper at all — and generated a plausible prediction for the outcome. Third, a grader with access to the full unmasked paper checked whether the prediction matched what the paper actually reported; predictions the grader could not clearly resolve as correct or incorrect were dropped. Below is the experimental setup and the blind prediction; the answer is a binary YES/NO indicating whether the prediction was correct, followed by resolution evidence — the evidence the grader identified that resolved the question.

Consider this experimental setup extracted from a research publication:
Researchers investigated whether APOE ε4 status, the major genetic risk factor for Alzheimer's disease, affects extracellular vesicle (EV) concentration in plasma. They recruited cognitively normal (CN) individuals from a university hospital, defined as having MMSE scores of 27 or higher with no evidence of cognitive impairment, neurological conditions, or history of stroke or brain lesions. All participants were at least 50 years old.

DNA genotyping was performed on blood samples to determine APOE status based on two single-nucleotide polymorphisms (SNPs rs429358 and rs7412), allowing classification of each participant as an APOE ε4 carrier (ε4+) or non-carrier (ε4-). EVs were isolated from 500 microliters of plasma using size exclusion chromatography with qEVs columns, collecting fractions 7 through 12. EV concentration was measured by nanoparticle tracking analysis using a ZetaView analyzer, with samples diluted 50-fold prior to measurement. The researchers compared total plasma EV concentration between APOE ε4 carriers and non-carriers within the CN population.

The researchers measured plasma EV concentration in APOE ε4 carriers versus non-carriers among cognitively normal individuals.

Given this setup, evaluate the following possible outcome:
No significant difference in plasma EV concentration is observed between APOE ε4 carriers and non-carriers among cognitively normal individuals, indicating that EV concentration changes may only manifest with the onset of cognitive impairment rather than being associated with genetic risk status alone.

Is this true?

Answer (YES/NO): NO